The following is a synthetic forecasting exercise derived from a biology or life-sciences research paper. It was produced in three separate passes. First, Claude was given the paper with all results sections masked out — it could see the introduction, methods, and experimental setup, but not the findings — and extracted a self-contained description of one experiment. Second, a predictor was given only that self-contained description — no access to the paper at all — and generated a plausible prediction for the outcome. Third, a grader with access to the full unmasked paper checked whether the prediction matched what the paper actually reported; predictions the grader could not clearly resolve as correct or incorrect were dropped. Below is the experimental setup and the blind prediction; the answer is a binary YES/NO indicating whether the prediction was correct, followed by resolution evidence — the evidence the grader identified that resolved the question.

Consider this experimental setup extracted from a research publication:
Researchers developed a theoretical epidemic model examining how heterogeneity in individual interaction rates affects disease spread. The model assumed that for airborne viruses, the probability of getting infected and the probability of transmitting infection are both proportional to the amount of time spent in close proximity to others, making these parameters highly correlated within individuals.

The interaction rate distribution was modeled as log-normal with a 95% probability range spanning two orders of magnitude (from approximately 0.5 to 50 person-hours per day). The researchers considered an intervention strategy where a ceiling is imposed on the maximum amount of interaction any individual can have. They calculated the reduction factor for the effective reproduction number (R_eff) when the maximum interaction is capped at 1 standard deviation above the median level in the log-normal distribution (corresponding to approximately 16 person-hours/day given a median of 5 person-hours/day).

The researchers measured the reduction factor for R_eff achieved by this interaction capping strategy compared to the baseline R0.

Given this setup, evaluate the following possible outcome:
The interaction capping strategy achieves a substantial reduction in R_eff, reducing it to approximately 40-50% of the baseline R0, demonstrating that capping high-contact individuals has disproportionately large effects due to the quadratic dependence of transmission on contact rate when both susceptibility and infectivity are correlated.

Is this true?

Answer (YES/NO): NO